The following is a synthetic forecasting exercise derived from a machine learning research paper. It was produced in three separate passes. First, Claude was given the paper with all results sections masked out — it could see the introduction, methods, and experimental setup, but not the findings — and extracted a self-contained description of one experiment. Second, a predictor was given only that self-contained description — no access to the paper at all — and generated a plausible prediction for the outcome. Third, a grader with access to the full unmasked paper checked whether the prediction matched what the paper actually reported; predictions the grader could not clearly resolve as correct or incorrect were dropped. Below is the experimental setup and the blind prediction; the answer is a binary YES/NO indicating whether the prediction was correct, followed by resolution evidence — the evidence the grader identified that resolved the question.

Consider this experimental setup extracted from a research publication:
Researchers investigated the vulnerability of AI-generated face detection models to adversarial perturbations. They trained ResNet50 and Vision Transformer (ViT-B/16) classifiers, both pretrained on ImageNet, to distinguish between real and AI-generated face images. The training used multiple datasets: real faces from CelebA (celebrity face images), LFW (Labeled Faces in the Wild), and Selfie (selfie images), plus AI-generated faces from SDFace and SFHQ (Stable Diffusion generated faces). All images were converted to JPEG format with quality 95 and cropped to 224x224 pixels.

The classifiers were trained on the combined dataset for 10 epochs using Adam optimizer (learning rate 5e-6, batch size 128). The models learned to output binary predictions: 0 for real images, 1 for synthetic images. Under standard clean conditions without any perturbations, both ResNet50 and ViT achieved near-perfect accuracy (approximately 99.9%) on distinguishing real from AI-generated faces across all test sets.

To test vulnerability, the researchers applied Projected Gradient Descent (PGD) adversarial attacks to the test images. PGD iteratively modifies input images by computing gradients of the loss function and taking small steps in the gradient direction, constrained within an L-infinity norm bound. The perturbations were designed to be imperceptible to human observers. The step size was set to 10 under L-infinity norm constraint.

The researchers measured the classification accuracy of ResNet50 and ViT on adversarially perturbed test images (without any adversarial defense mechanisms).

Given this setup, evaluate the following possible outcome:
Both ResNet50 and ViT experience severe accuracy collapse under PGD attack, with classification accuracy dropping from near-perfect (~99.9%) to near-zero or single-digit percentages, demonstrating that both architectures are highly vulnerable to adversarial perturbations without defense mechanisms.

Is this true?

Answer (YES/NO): YES